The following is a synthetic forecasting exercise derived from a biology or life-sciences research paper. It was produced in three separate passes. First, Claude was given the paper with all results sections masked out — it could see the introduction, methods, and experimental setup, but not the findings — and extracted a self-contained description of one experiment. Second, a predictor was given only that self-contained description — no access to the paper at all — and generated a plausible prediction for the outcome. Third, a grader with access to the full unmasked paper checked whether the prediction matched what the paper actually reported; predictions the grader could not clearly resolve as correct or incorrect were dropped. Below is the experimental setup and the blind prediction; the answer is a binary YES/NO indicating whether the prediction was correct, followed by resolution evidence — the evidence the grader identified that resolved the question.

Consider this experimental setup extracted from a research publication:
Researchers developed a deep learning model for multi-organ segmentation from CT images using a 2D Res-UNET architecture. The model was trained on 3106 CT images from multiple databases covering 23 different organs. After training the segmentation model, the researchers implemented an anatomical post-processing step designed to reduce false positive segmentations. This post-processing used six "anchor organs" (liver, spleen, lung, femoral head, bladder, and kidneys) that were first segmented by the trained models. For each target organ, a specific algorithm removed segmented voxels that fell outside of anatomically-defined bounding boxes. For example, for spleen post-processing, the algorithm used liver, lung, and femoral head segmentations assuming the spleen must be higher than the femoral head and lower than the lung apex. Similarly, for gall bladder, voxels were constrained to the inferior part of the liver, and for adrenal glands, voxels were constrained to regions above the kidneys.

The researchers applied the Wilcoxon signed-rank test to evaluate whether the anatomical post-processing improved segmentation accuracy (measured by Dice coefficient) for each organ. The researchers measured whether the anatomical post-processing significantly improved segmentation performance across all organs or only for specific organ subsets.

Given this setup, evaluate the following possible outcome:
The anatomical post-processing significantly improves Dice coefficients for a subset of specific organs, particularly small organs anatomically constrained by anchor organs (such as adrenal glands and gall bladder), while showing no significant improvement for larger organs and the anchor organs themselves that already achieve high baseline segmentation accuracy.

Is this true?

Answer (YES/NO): NO